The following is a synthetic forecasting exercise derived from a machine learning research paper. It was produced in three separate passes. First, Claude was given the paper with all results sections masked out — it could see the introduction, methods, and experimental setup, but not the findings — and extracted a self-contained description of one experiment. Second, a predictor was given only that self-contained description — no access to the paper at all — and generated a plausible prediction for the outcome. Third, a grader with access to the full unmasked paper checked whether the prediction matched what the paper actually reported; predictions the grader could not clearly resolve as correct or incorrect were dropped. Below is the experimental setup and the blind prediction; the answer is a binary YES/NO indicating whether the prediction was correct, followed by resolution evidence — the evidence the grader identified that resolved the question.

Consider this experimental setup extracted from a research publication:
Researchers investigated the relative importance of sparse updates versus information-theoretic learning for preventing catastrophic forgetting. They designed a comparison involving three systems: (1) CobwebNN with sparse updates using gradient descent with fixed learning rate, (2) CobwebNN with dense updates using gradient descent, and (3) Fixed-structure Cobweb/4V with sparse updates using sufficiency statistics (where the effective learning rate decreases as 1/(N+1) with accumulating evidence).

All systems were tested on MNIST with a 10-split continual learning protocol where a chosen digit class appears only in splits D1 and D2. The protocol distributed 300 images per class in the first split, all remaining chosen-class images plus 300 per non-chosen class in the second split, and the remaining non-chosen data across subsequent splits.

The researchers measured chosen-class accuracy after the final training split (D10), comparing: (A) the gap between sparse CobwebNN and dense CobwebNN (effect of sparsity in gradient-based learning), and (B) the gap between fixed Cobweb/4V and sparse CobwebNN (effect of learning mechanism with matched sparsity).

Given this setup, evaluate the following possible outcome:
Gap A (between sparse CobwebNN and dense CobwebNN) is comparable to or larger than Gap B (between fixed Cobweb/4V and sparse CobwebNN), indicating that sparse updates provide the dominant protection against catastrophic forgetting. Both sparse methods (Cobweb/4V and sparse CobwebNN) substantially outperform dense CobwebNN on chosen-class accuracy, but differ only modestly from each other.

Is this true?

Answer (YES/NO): NO